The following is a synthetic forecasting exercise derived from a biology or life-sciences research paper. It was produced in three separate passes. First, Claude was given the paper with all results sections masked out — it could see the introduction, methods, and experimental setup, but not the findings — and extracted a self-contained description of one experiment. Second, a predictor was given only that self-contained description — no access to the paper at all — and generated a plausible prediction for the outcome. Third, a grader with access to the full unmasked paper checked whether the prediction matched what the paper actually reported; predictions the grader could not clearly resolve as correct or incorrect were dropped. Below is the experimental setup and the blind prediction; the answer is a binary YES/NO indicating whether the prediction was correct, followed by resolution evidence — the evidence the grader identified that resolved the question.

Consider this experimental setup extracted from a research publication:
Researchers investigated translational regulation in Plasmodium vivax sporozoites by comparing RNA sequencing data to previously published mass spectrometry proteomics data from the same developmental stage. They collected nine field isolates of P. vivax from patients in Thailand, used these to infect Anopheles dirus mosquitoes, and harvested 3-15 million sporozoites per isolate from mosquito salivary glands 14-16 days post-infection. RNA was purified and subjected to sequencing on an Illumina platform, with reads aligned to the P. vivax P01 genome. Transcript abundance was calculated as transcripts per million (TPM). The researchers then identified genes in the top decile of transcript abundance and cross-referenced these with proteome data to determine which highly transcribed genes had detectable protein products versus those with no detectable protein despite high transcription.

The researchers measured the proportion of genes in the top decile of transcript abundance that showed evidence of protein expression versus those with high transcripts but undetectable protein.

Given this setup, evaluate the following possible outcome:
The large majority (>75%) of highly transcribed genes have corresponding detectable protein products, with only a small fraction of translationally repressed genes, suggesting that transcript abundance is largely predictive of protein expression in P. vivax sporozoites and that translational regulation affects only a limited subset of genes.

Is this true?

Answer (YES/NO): NO